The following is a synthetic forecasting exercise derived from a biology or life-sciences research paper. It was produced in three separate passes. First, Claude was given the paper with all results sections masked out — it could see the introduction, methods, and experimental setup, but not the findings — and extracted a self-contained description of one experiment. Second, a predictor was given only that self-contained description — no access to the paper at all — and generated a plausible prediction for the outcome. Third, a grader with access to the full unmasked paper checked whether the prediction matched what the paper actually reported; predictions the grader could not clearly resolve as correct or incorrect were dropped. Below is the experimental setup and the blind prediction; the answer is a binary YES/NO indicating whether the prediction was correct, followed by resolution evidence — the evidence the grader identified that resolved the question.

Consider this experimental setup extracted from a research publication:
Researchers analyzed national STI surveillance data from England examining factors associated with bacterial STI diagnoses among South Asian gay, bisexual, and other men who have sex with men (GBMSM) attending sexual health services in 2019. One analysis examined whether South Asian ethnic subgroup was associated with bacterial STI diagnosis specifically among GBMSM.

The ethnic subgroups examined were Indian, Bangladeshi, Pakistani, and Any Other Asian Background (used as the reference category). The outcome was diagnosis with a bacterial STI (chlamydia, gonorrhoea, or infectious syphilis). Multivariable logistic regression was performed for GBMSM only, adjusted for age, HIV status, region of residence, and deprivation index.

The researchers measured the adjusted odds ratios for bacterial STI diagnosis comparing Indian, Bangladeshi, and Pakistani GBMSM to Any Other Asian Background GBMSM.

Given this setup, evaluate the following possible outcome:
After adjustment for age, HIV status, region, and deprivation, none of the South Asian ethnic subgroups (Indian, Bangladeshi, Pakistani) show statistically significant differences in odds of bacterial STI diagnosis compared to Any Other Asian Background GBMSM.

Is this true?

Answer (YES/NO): NO